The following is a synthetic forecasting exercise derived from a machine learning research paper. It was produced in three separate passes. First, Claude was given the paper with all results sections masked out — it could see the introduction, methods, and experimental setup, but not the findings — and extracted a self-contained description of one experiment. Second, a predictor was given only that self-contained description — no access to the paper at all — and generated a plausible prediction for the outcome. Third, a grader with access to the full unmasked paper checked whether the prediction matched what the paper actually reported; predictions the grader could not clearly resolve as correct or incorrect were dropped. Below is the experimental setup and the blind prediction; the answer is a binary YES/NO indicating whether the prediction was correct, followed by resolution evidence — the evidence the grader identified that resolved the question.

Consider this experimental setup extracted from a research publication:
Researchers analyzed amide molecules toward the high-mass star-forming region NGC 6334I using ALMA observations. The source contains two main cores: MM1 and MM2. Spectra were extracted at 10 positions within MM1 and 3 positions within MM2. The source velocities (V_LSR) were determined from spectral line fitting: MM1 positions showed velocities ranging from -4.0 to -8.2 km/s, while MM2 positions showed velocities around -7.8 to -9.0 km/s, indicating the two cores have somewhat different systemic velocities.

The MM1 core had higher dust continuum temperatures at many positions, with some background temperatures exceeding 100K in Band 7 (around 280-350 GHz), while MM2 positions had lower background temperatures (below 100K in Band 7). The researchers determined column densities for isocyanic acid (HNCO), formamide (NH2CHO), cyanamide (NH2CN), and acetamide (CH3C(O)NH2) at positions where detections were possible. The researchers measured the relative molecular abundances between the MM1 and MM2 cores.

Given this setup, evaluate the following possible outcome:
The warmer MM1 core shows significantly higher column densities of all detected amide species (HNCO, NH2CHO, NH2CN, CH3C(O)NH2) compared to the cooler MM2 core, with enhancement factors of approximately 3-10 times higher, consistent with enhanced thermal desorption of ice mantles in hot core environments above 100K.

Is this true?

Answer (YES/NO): NO